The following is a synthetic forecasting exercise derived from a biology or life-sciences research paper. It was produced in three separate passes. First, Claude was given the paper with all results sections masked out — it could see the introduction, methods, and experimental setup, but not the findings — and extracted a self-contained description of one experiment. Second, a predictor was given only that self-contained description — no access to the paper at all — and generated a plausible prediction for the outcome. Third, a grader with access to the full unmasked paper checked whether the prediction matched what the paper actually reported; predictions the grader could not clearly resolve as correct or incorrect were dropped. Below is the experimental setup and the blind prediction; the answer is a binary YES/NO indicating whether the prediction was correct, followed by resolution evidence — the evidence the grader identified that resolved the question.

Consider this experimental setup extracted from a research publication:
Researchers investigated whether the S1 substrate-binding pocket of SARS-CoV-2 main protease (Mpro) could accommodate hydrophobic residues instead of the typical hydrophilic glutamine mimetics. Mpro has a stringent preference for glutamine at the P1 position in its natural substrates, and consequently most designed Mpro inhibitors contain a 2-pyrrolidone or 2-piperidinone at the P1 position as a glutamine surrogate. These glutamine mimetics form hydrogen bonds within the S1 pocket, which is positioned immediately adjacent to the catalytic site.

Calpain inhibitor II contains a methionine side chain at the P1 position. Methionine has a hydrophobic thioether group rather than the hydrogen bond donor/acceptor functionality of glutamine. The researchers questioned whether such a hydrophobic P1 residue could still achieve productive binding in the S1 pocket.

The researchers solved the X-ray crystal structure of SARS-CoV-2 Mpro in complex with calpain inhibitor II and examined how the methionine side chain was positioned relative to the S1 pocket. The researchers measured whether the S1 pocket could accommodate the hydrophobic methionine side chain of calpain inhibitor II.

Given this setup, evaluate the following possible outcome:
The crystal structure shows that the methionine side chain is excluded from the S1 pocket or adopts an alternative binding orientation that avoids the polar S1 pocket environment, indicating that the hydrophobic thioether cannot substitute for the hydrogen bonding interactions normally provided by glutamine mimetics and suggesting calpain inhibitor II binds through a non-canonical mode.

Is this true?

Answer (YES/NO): NO